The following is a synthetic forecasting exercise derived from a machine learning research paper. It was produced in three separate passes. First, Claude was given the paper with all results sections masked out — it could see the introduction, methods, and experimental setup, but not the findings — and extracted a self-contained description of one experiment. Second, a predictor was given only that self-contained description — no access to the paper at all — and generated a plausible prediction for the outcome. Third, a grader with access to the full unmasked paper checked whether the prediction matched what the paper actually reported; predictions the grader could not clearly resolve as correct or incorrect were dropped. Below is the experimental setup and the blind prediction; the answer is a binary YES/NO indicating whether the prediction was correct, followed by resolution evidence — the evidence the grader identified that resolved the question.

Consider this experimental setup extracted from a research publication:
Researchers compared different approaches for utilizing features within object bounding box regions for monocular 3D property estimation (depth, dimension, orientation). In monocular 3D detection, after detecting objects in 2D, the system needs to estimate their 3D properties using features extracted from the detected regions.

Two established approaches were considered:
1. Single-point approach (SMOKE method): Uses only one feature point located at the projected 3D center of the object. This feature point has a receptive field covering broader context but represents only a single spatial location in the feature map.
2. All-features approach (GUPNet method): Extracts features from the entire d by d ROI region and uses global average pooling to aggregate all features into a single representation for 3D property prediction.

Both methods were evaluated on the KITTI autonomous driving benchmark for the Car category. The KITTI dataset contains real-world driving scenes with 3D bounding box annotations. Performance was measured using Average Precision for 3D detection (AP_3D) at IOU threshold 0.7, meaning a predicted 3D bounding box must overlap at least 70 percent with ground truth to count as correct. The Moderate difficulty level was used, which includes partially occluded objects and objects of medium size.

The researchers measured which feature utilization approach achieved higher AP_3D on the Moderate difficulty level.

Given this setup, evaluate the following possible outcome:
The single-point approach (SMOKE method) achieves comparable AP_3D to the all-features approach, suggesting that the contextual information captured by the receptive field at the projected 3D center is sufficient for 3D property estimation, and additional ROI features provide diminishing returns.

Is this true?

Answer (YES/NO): NO